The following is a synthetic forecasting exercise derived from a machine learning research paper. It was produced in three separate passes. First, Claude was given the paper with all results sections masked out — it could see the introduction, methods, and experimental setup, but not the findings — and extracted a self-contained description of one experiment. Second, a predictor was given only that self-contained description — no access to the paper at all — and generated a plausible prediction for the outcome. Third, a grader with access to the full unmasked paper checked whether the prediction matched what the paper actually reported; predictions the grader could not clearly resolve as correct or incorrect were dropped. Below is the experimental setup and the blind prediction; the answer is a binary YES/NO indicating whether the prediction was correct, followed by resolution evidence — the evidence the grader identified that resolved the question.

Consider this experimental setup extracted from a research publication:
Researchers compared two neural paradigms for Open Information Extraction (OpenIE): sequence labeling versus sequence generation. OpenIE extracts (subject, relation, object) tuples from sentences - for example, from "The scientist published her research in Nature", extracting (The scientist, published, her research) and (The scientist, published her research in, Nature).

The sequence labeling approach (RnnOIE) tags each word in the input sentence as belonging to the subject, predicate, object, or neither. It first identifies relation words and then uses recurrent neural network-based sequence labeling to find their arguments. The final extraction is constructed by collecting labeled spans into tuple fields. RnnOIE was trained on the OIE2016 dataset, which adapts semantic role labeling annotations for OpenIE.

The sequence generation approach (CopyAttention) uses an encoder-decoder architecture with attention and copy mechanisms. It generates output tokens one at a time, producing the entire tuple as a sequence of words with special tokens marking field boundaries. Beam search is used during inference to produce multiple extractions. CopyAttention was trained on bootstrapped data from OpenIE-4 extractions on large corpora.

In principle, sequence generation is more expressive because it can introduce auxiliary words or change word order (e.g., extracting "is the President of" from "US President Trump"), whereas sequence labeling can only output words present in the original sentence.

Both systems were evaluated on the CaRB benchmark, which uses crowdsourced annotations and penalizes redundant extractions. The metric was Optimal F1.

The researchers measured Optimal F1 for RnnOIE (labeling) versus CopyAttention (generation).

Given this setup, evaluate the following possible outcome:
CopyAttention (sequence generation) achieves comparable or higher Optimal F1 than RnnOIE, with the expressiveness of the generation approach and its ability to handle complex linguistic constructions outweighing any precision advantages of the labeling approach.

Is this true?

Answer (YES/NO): NO